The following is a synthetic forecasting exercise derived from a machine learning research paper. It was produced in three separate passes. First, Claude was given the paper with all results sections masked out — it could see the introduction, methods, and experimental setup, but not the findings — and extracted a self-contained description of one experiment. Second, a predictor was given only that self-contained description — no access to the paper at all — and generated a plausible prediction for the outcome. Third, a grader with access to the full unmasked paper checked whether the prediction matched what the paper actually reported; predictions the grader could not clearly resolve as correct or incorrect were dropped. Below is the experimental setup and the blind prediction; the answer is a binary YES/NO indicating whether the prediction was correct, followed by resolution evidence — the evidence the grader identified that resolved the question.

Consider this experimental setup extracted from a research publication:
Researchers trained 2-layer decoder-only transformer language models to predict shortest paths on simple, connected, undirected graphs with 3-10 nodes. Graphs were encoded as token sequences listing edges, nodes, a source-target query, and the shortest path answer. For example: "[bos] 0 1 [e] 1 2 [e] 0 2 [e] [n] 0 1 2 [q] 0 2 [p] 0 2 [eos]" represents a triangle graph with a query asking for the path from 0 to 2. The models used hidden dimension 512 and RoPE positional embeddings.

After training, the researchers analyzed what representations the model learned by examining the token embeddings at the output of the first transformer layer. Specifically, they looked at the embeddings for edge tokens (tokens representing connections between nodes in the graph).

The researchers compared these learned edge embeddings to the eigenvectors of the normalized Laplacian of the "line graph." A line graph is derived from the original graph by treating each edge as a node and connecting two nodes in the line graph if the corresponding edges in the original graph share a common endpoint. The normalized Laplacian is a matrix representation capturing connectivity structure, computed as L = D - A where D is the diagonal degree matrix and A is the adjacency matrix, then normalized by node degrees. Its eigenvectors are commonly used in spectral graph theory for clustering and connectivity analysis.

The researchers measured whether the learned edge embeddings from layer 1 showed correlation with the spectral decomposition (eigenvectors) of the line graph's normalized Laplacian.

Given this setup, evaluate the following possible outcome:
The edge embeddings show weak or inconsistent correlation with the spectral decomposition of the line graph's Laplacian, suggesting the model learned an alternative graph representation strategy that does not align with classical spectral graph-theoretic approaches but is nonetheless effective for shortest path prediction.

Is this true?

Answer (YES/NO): NO